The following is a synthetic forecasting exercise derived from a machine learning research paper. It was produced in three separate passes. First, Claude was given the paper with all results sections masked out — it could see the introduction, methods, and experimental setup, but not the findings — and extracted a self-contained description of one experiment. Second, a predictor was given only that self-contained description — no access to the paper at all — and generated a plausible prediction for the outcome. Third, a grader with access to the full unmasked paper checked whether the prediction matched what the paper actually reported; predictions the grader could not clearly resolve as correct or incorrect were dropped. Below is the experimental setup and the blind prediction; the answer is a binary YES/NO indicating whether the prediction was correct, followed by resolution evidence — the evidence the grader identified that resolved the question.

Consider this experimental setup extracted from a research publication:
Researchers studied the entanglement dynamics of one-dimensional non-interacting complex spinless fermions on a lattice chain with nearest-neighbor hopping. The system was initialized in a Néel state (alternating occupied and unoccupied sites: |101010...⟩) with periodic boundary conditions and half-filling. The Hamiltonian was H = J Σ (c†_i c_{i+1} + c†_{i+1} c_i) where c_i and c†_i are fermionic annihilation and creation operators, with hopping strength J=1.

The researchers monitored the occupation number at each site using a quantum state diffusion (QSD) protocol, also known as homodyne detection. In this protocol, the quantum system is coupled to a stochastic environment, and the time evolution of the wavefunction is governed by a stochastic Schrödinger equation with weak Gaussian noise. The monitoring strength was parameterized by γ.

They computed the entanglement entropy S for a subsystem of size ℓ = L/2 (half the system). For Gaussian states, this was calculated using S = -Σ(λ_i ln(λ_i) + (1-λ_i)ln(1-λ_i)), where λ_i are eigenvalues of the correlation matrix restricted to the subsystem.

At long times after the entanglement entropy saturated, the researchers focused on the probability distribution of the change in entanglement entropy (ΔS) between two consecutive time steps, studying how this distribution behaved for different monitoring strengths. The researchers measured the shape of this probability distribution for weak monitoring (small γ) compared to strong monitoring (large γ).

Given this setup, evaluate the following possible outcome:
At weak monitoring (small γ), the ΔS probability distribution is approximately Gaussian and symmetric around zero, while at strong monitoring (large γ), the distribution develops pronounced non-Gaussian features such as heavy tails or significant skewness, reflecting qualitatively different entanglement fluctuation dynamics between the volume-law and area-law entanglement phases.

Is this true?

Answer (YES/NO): NO